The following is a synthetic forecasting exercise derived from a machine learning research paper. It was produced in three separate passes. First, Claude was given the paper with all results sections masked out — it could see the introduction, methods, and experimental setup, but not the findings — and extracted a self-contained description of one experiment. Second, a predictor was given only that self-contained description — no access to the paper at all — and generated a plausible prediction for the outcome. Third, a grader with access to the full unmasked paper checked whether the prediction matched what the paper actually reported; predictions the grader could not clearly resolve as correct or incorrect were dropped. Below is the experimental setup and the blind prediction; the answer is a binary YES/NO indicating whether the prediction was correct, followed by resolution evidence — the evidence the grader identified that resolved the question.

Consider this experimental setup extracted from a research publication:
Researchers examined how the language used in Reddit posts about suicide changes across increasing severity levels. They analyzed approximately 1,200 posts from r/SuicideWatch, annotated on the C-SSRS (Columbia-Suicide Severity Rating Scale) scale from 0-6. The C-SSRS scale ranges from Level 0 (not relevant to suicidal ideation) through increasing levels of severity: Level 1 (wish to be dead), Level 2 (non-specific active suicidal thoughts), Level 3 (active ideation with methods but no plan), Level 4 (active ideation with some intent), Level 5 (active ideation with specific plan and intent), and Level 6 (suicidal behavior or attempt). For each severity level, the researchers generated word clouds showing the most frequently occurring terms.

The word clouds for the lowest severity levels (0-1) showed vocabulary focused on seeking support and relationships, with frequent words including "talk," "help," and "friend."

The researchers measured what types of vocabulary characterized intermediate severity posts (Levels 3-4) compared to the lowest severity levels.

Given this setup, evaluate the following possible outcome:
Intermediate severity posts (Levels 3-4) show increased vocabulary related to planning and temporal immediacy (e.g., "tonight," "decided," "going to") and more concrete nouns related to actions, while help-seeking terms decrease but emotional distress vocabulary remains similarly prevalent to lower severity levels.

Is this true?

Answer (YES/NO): NO